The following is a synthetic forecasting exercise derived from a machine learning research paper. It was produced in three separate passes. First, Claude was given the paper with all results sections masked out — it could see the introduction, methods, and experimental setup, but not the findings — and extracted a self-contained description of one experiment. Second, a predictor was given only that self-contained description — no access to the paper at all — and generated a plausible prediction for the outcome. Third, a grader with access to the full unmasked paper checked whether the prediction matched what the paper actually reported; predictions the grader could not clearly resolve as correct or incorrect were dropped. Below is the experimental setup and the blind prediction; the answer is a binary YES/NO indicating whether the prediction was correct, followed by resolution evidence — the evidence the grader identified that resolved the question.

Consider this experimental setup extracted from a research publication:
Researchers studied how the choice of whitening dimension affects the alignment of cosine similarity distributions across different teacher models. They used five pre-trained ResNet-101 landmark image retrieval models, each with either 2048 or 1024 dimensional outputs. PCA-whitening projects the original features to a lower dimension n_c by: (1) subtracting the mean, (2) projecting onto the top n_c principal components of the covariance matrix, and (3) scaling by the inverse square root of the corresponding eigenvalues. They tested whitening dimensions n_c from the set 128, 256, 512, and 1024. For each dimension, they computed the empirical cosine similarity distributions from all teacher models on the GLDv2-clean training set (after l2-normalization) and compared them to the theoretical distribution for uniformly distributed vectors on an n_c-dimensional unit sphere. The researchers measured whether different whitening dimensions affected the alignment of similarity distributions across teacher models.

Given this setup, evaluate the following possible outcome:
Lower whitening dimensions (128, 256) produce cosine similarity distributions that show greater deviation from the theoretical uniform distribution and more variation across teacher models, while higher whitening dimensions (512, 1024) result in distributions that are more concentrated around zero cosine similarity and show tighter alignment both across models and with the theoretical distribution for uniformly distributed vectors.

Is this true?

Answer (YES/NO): NO